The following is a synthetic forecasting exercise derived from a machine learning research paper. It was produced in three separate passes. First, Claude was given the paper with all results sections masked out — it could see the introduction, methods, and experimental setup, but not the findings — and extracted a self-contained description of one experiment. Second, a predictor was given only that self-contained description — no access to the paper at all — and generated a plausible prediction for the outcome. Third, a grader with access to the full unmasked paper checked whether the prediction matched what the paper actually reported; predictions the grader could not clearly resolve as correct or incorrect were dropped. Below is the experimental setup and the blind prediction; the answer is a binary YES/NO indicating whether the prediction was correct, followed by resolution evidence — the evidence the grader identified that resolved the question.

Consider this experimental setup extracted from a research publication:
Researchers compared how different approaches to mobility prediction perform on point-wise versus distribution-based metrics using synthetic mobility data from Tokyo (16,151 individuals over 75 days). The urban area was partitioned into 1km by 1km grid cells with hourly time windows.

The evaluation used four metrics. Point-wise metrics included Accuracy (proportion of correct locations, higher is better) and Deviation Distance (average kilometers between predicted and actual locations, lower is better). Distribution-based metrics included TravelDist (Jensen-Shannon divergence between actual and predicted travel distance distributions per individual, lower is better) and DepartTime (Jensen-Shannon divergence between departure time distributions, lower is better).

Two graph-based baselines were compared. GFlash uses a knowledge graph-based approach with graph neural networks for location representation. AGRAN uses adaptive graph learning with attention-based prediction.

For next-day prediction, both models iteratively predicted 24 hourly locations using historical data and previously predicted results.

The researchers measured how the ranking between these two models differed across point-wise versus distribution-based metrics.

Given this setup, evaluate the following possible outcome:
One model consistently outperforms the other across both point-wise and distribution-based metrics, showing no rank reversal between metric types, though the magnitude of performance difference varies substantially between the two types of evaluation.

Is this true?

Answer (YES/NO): NO